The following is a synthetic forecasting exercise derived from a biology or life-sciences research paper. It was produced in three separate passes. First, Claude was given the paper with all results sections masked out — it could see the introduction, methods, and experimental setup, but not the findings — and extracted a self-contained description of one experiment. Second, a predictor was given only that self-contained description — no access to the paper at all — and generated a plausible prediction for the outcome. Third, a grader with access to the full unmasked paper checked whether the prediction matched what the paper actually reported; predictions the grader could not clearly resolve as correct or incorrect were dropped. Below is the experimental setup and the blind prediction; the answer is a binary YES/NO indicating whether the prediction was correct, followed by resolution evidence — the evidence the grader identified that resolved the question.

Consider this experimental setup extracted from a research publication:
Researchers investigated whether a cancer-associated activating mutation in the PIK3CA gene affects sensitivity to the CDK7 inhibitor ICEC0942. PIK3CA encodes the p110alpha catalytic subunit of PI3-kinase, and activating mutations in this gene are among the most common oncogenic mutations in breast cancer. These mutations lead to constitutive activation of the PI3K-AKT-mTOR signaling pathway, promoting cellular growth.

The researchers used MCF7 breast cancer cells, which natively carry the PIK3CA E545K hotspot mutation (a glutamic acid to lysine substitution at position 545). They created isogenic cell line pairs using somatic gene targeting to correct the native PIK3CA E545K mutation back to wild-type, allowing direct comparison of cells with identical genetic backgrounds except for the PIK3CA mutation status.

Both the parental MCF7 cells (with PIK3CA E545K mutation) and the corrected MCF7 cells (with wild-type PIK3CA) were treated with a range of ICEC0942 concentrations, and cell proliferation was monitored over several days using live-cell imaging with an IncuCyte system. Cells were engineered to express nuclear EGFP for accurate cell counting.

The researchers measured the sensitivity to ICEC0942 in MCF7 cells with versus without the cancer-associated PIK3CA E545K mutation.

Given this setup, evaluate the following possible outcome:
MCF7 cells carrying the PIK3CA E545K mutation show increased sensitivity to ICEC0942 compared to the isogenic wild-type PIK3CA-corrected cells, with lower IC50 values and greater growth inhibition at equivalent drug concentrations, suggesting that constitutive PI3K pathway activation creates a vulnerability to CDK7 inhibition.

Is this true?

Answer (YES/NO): YES